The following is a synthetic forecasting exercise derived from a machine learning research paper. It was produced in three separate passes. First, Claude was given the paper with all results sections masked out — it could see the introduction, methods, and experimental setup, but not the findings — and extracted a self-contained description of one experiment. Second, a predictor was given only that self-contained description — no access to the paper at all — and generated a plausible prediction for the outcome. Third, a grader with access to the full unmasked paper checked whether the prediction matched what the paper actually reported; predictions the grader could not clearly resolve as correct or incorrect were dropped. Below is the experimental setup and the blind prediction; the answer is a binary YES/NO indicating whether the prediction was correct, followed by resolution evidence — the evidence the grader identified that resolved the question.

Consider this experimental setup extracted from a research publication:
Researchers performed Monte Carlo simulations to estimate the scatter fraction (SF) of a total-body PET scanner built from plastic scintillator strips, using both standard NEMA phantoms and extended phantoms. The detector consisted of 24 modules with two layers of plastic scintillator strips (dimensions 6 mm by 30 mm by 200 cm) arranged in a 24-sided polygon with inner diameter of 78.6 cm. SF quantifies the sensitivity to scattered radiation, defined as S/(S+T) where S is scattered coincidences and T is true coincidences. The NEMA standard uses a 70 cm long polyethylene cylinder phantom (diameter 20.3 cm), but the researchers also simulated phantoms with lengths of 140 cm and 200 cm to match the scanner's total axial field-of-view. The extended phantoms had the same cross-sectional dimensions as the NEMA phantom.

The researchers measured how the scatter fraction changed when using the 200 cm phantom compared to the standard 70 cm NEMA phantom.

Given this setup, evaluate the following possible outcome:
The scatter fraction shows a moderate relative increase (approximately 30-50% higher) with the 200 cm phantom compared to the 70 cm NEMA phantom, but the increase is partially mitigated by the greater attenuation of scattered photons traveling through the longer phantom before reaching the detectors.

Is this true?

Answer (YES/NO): NO